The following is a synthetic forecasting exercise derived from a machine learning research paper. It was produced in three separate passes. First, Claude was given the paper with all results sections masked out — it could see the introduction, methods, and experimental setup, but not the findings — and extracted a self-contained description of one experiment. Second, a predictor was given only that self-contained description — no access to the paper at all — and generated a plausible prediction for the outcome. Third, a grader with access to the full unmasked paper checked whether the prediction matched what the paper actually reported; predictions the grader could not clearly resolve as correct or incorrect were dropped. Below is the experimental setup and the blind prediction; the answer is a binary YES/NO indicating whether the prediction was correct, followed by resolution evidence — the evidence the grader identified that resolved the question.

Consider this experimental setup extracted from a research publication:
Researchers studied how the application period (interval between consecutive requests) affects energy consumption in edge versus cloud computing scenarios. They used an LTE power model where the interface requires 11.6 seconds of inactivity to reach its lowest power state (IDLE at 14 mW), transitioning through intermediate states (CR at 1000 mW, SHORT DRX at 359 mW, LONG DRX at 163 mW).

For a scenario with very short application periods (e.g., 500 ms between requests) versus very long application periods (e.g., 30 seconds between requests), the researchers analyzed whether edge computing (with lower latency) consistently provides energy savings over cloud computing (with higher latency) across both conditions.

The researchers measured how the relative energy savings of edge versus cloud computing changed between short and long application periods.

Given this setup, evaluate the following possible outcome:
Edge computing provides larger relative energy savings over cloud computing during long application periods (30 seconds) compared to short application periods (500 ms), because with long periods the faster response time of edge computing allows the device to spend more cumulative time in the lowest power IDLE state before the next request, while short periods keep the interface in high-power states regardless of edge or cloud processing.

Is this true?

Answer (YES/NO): YES